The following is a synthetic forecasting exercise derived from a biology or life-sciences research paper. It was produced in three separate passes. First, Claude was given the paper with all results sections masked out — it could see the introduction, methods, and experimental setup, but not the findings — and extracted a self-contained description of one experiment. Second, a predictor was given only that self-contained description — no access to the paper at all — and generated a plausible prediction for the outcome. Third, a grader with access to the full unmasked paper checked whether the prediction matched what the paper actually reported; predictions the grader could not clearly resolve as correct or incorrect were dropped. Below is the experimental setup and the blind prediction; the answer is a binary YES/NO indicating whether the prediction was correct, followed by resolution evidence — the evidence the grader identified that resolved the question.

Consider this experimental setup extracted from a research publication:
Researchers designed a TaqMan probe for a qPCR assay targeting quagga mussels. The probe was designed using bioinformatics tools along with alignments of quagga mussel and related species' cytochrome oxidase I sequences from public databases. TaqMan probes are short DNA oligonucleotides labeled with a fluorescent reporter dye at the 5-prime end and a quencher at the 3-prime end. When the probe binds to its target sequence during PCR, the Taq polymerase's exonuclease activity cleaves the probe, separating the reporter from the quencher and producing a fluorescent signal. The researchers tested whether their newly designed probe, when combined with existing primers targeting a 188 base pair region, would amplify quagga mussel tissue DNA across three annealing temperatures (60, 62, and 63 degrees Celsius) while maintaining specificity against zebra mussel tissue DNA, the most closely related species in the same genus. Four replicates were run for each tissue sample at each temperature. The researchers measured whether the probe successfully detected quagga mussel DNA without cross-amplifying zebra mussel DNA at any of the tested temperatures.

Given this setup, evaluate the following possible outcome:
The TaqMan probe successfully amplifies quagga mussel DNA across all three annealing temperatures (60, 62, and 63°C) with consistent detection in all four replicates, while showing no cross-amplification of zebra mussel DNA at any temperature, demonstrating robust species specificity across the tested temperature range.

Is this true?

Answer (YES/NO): YES